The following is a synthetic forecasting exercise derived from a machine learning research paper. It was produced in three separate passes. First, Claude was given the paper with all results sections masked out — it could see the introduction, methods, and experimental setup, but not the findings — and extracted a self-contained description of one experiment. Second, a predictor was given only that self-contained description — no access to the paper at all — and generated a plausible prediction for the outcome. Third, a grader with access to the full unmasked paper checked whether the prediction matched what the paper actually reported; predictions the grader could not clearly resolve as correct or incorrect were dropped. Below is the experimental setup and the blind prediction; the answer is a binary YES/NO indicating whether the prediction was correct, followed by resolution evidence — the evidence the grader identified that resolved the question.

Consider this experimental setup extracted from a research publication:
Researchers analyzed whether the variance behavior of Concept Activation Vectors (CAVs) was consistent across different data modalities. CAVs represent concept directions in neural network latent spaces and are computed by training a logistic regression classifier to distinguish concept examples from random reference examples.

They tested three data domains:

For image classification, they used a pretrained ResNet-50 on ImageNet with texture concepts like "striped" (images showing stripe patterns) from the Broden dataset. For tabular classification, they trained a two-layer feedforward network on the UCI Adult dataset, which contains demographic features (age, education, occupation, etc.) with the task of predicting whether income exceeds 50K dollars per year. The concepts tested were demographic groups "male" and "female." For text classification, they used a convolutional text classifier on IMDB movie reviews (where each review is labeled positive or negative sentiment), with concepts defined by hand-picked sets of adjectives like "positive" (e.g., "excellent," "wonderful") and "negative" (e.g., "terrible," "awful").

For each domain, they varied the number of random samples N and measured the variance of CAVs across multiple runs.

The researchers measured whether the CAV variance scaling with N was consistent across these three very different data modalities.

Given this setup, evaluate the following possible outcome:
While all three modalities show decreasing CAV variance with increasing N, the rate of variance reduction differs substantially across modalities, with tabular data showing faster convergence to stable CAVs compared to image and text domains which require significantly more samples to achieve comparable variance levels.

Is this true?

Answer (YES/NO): NO